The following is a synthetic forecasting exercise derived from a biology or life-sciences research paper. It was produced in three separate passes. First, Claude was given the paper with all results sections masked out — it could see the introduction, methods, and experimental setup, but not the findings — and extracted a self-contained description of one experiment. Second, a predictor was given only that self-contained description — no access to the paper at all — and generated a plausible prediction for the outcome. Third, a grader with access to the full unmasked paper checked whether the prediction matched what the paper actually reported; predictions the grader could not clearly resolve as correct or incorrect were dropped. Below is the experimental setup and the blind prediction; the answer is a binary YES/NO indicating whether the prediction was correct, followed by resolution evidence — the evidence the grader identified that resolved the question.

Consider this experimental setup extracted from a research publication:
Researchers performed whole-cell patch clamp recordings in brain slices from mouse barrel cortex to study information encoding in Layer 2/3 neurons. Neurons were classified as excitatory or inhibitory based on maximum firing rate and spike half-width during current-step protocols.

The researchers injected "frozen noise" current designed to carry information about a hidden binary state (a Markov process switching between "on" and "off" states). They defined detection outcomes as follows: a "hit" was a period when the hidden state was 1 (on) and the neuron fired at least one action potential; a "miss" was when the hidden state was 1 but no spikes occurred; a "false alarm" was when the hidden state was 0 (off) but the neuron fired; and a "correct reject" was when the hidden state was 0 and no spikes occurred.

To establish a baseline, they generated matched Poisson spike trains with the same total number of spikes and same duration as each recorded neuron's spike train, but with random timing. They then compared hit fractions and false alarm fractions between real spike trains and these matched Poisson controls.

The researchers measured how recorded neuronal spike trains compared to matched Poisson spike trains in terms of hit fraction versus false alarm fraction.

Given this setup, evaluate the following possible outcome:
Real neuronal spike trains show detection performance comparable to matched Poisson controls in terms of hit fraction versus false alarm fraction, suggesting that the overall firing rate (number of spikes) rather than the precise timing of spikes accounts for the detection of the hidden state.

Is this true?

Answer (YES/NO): NO